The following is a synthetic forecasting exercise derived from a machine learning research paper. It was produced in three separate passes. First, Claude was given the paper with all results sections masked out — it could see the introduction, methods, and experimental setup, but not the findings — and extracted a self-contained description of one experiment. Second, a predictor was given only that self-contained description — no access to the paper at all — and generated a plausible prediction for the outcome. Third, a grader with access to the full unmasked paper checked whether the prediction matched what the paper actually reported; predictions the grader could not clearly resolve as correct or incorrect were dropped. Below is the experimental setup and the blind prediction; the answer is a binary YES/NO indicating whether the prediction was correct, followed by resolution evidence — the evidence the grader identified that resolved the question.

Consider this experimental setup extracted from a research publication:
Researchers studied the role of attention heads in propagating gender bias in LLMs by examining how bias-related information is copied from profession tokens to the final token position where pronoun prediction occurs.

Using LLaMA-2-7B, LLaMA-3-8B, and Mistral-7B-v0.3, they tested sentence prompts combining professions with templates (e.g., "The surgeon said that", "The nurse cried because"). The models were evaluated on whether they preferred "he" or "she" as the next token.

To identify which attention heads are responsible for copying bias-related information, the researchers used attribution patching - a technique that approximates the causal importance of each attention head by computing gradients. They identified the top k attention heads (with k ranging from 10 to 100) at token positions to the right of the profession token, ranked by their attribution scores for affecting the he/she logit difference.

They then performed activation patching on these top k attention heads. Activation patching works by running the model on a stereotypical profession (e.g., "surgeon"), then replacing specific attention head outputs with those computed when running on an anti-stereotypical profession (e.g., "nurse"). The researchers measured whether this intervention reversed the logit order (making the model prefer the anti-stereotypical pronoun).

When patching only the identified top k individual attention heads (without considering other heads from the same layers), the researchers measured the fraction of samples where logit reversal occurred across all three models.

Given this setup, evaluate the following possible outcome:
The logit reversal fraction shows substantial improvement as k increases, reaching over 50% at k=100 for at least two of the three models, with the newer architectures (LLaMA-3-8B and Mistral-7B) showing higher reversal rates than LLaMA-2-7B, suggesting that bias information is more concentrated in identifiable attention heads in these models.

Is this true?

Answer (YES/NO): NO